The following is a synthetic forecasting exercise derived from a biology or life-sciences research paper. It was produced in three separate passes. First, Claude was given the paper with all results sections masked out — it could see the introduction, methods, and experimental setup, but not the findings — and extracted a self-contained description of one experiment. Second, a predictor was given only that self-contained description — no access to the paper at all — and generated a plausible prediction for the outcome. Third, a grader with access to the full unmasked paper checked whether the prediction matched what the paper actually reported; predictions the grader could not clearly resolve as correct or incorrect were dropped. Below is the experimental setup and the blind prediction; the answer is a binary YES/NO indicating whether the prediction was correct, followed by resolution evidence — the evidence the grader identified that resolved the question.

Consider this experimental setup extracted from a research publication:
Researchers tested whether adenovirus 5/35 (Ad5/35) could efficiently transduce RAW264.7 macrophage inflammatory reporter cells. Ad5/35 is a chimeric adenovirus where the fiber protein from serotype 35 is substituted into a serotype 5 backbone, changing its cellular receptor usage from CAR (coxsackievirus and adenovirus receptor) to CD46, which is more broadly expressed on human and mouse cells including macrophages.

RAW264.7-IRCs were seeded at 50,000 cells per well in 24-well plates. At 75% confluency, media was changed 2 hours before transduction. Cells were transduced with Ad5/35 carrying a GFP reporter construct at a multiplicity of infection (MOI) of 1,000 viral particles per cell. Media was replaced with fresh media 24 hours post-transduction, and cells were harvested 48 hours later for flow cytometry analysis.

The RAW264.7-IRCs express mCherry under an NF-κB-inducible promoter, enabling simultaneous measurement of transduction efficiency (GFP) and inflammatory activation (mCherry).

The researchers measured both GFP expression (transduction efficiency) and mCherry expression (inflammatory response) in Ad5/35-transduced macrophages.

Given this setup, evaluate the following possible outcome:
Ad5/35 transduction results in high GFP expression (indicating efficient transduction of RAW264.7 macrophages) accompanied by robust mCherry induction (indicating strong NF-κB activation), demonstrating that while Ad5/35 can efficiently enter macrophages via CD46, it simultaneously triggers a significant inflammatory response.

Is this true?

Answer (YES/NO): NO